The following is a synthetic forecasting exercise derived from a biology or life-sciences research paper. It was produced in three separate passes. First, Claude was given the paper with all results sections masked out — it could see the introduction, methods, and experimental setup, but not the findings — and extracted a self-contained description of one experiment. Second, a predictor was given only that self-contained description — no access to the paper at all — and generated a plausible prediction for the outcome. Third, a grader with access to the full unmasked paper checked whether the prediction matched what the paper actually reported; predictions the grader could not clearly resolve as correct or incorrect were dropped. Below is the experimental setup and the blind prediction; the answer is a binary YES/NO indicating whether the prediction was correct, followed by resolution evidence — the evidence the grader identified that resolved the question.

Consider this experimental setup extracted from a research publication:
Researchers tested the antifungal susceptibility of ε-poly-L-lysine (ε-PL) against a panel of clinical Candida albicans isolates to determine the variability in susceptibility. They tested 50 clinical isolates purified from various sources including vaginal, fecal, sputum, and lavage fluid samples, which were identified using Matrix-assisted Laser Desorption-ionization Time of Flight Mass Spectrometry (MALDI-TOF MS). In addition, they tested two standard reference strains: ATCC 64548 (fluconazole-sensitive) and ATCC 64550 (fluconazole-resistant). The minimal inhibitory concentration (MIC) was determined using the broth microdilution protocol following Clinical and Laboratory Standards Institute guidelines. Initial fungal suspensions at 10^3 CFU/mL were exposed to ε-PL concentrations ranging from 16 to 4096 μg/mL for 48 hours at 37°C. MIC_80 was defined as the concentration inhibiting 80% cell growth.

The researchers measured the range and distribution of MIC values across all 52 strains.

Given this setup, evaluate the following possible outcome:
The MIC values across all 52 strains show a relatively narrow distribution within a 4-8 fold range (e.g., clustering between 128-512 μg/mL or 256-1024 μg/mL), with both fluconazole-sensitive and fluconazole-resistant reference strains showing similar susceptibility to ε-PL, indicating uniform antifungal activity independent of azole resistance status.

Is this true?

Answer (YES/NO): YES